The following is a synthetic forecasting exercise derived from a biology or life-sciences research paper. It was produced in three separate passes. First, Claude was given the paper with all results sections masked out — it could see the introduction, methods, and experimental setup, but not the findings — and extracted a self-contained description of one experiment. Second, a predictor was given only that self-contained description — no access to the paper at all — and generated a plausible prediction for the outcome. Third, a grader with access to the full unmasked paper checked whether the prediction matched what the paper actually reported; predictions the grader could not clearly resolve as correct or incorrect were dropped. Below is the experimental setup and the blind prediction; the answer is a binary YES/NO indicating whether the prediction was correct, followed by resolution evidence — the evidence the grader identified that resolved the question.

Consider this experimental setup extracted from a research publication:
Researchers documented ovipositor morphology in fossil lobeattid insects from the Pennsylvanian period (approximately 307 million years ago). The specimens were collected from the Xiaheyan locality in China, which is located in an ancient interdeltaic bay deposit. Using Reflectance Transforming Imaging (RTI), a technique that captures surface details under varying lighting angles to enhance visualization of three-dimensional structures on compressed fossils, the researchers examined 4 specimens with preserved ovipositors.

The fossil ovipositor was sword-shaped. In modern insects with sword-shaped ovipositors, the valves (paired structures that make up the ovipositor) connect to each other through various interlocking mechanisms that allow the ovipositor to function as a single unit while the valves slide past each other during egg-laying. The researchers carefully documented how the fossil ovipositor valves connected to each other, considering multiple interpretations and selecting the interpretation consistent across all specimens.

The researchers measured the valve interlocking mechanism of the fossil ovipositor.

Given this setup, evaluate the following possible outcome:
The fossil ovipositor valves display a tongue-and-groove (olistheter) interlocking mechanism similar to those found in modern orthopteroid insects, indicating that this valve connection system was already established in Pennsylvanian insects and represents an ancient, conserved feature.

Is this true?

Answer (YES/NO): YES